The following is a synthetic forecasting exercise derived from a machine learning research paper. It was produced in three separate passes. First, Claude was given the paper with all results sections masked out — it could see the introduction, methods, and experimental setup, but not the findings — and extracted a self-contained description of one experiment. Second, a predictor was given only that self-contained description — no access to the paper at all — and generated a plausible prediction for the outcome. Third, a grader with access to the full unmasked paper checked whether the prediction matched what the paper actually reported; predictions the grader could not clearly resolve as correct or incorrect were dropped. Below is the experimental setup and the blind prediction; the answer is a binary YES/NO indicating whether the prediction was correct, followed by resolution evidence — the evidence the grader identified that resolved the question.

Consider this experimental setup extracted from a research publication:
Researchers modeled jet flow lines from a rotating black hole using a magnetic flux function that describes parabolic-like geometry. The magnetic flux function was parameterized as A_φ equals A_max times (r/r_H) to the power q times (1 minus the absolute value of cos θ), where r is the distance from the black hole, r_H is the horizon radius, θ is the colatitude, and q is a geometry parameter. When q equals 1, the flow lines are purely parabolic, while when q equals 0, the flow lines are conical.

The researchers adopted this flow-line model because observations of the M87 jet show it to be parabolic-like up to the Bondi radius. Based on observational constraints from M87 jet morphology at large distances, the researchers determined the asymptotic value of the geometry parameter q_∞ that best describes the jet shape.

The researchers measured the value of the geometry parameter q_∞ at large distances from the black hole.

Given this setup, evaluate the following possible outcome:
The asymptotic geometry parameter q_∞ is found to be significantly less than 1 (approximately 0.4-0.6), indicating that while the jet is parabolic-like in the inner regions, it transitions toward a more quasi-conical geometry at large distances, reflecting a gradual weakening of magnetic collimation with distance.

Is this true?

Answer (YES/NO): NO